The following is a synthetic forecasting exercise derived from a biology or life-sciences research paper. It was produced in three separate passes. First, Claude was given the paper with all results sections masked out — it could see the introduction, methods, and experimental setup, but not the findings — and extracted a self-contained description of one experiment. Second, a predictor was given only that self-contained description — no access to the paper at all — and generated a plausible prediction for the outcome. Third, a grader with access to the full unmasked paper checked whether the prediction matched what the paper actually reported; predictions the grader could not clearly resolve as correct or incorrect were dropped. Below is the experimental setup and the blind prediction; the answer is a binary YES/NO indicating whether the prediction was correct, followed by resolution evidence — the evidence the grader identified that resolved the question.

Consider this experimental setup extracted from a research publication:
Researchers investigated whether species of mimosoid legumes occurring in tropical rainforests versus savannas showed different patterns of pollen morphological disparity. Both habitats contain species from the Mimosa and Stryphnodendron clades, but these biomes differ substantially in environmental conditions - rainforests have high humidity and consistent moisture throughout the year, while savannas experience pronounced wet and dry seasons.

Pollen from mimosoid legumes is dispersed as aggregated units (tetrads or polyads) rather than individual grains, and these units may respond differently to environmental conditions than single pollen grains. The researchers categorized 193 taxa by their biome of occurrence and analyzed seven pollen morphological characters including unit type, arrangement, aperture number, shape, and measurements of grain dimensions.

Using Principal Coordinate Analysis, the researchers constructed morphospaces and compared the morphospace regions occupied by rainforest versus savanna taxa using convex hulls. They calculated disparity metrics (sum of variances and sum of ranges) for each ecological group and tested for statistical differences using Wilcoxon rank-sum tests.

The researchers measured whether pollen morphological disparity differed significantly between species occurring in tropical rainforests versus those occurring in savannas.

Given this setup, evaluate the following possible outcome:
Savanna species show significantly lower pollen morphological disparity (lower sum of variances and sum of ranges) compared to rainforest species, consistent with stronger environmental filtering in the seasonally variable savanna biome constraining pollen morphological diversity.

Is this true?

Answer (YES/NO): NO